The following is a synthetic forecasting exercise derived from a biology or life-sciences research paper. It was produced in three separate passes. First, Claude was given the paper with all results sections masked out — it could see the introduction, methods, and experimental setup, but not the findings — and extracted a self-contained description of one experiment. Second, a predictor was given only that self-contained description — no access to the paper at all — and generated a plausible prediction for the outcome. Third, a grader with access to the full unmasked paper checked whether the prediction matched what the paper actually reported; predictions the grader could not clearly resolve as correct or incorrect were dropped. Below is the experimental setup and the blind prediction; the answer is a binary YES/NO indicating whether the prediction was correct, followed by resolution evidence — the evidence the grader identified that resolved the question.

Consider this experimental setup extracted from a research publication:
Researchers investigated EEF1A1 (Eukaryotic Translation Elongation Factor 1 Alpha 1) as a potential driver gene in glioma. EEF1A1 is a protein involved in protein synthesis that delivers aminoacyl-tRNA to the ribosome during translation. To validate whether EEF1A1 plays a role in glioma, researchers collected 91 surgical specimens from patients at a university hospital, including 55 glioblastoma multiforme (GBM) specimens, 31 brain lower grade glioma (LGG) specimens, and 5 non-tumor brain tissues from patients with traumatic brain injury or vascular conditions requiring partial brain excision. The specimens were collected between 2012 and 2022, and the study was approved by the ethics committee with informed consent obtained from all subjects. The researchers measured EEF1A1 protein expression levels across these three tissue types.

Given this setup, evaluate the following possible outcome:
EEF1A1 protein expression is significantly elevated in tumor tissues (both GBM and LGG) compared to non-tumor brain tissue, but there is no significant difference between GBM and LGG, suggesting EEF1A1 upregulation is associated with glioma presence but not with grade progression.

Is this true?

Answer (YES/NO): NO